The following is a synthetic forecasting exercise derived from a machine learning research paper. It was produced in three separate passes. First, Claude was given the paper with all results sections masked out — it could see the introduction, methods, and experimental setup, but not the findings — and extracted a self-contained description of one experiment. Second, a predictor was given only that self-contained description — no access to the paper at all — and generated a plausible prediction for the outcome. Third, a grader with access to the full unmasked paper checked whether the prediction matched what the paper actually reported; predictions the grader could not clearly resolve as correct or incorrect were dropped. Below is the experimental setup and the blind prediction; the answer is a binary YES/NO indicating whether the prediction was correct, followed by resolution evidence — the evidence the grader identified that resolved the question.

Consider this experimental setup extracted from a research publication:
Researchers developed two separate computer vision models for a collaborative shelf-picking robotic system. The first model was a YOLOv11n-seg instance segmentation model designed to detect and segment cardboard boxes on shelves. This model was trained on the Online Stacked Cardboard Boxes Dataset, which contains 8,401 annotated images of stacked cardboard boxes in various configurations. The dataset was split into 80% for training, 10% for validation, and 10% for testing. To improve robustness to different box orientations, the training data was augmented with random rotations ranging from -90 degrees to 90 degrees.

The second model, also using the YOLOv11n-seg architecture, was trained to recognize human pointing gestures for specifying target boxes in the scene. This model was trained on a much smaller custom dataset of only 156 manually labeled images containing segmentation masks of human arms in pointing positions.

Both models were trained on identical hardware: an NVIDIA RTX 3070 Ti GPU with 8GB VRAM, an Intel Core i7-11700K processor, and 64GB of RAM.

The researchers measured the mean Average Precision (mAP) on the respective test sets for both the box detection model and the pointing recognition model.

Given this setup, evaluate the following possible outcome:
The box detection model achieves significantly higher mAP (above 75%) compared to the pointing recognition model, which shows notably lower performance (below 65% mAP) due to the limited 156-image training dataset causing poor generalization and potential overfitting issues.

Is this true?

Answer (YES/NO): NO